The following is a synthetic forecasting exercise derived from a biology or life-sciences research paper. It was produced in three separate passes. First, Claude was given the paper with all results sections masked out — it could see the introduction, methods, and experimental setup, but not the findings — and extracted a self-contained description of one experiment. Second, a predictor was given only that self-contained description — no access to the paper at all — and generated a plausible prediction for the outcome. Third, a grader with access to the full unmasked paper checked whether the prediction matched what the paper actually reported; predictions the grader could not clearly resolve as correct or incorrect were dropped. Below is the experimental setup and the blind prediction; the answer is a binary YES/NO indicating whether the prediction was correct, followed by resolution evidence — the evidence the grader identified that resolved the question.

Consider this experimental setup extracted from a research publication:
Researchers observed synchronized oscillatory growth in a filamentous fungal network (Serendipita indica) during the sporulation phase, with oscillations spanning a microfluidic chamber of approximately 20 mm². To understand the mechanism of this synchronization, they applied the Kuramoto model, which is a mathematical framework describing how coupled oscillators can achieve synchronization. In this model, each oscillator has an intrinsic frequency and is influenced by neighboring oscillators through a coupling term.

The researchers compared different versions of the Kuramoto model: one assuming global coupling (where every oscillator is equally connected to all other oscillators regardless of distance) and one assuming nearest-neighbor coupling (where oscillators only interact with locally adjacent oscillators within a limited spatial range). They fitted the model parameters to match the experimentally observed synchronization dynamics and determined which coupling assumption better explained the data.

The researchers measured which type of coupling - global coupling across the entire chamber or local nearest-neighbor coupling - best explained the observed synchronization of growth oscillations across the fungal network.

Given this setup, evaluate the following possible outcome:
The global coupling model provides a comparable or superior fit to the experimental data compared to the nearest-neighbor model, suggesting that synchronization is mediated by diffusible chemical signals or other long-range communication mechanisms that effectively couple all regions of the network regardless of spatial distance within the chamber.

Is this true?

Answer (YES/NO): NO